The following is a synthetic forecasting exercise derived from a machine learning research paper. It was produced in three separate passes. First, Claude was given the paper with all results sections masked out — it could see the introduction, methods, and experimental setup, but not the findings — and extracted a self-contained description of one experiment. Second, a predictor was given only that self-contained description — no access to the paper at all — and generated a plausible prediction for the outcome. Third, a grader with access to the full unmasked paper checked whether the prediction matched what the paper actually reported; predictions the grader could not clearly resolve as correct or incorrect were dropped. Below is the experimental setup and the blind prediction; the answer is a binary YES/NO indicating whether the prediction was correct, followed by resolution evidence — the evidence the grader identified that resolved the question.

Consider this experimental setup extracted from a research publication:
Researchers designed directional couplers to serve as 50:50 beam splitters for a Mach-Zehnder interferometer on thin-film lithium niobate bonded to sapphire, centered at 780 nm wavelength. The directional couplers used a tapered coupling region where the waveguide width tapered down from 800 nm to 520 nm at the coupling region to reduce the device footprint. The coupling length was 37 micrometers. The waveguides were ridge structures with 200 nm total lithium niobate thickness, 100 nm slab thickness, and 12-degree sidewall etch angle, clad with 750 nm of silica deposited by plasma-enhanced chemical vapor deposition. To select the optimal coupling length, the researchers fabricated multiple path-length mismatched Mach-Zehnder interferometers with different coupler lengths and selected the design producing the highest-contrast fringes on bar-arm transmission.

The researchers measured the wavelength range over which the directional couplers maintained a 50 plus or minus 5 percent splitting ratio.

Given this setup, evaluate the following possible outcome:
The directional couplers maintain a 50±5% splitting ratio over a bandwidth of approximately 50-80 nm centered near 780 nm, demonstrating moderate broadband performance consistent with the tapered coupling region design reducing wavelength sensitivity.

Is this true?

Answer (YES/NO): NO